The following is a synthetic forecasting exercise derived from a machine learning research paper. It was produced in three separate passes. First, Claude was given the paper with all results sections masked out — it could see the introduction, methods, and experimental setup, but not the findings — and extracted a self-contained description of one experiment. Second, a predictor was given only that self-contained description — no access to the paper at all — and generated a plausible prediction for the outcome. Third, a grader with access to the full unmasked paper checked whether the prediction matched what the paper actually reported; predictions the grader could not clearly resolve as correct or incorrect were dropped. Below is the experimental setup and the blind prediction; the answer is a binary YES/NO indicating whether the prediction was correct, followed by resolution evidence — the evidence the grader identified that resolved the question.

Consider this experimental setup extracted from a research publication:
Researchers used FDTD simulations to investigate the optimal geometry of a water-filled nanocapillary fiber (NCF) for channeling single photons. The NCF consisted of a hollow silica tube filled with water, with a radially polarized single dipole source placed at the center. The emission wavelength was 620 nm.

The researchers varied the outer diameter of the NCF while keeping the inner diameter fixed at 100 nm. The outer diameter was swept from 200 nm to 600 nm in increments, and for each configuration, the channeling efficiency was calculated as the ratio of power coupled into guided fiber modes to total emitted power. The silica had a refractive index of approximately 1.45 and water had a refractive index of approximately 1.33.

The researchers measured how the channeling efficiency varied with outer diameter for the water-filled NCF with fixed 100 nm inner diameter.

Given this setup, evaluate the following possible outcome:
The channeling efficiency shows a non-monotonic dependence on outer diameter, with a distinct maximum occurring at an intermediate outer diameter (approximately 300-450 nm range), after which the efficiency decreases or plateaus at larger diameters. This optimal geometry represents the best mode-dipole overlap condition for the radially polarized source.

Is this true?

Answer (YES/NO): YES